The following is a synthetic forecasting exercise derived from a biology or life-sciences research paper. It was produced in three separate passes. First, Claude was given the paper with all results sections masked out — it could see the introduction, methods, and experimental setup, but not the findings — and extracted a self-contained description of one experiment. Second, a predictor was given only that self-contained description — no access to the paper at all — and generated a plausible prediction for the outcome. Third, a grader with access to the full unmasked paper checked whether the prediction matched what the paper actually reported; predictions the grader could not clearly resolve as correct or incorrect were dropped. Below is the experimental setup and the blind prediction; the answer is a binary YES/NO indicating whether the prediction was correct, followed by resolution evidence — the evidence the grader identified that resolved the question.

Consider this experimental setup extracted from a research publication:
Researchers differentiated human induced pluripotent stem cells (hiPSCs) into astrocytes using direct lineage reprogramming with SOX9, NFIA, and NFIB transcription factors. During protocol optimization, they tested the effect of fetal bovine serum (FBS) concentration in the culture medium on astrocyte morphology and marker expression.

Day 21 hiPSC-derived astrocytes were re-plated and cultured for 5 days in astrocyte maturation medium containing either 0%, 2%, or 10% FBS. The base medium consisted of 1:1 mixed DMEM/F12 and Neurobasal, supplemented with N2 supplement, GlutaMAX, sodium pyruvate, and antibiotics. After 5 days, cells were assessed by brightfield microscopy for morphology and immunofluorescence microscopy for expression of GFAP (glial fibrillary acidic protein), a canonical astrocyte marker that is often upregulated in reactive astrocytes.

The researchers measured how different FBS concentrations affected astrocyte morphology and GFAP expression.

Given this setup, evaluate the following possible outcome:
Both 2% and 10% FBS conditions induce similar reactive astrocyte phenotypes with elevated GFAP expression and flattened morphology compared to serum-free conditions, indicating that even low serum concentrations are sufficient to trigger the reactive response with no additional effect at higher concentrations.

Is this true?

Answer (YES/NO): NO